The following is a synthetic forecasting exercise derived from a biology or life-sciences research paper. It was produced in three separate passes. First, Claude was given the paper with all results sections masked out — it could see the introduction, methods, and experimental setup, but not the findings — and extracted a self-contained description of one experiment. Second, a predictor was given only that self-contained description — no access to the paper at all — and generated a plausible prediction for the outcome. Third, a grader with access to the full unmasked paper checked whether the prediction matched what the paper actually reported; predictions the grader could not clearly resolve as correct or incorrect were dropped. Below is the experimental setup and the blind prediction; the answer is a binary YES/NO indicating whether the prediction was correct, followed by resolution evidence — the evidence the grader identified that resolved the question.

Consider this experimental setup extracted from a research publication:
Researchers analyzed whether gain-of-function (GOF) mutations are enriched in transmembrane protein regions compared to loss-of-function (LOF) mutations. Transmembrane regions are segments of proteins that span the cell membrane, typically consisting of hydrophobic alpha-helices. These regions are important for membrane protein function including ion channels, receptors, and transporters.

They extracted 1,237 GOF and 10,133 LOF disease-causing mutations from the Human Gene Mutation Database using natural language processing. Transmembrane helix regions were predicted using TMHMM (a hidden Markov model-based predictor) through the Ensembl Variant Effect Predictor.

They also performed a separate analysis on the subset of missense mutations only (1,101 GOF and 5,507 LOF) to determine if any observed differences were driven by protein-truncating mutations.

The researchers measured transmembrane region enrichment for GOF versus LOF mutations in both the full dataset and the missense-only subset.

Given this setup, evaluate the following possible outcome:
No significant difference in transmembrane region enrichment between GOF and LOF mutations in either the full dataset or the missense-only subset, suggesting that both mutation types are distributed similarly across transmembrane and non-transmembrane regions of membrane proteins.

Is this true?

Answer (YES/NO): NO